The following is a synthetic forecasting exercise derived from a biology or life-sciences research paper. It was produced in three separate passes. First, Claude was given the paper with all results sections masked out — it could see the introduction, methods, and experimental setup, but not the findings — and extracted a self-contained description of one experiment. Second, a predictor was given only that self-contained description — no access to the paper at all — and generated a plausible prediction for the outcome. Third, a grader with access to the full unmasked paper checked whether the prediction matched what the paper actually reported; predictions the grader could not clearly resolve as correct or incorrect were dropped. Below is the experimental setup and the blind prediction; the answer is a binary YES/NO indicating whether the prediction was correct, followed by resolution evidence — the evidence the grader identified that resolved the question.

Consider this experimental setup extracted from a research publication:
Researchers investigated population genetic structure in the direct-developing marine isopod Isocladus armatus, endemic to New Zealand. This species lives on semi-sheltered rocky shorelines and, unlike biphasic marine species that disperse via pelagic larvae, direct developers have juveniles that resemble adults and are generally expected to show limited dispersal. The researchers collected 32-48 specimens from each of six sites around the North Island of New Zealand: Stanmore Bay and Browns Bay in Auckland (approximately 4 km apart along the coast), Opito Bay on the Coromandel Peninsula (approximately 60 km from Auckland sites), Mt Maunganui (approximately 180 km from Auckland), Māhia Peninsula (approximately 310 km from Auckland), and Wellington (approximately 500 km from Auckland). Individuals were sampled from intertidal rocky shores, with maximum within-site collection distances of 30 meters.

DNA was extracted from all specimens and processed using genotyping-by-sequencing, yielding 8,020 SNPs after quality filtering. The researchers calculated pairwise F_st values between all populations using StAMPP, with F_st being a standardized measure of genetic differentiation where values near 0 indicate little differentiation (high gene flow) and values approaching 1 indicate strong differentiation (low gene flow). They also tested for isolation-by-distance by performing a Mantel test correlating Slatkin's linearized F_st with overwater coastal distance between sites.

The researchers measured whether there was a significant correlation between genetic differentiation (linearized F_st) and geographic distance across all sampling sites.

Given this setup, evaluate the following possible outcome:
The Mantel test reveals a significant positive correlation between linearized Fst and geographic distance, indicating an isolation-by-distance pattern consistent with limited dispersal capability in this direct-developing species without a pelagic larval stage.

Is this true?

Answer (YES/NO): YES